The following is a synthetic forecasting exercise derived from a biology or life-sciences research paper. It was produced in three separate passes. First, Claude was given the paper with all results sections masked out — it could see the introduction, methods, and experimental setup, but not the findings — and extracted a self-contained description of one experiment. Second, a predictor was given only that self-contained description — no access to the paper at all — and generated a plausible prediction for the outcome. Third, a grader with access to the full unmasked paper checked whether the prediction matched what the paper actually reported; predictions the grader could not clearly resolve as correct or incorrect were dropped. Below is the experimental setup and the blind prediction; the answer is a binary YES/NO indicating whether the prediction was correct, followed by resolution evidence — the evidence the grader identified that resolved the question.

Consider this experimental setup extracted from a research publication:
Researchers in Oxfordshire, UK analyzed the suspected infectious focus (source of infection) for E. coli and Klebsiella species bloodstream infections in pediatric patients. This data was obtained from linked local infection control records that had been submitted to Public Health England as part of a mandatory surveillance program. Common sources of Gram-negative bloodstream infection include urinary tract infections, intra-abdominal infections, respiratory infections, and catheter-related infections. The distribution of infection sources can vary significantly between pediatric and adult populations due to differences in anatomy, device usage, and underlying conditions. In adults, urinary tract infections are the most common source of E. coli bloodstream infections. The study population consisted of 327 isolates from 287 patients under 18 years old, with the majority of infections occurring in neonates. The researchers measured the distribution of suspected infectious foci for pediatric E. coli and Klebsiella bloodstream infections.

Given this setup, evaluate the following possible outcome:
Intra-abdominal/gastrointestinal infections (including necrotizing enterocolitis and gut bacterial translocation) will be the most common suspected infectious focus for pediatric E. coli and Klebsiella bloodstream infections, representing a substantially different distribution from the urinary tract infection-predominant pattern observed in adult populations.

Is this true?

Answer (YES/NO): NO